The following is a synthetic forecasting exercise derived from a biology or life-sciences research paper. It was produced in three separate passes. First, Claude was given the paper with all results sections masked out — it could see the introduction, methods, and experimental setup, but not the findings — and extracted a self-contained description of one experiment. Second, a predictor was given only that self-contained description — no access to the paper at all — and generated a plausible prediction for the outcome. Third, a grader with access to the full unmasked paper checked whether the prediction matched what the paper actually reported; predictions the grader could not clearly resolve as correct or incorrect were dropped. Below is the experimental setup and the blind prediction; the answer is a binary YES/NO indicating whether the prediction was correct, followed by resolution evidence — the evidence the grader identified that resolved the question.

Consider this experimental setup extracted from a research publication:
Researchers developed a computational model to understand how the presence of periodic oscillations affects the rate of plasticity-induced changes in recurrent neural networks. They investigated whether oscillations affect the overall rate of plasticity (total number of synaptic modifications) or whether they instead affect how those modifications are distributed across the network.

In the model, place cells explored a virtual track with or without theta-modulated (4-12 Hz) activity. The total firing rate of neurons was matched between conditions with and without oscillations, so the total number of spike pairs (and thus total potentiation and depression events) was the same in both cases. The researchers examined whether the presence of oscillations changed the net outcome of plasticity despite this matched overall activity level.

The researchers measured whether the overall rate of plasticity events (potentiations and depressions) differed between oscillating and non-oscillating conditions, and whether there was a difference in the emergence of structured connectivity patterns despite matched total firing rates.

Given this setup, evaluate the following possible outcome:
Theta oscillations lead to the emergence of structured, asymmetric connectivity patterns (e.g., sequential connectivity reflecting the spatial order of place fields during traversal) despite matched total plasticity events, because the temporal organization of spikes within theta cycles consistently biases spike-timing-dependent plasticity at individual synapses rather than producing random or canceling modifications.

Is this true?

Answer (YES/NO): NO